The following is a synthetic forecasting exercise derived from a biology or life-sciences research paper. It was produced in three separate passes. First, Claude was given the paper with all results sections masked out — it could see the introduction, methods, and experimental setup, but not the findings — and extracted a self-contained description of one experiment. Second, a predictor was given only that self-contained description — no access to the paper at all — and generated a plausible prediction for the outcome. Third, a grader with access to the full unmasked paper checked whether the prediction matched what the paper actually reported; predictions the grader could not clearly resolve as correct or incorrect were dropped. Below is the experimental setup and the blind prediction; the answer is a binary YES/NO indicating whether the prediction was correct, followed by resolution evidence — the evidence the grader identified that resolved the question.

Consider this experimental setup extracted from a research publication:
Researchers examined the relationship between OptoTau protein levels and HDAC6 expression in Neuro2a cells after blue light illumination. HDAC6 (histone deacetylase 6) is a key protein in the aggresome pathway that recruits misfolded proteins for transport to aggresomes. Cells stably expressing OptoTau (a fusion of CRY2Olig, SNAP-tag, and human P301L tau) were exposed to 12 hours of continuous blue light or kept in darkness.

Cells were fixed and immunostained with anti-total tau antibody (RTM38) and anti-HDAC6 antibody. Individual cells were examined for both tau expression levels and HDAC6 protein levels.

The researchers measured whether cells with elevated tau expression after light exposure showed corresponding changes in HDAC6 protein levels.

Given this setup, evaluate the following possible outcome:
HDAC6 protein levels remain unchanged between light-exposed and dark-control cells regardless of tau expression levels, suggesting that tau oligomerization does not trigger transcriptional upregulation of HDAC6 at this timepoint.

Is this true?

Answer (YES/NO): NO